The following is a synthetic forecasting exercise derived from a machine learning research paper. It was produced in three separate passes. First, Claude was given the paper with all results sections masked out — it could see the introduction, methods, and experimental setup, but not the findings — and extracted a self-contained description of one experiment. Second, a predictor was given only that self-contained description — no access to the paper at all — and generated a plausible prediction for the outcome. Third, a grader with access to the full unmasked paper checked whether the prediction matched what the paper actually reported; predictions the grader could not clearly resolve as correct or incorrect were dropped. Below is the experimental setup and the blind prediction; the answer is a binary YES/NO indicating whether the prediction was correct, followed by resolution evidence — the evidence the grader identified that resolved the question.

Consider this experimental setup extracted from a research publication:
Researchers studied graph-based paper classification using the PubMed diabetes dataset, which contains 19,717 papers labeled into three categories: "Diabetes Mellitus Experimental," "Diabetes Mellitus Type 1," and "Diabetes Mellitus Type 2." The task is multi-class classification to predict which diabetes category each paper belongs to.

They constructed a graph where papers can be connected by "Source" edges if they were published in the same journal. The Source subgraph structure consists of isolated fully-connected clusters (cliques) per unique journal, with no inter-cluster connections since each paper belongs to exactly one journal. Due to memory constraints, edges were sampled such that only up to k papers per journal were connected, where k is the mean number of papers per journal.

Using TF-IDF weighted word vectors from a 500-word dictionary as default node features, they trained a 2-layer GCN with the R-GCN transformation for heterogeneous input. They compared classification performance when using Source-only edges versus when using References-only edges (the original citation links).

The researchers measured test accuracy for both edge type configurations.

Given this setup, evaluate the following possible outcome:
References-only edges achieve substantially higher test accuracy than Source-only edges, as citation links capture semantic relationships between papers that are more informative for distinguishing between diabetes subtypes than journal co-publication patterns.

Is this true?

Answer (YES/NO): YES